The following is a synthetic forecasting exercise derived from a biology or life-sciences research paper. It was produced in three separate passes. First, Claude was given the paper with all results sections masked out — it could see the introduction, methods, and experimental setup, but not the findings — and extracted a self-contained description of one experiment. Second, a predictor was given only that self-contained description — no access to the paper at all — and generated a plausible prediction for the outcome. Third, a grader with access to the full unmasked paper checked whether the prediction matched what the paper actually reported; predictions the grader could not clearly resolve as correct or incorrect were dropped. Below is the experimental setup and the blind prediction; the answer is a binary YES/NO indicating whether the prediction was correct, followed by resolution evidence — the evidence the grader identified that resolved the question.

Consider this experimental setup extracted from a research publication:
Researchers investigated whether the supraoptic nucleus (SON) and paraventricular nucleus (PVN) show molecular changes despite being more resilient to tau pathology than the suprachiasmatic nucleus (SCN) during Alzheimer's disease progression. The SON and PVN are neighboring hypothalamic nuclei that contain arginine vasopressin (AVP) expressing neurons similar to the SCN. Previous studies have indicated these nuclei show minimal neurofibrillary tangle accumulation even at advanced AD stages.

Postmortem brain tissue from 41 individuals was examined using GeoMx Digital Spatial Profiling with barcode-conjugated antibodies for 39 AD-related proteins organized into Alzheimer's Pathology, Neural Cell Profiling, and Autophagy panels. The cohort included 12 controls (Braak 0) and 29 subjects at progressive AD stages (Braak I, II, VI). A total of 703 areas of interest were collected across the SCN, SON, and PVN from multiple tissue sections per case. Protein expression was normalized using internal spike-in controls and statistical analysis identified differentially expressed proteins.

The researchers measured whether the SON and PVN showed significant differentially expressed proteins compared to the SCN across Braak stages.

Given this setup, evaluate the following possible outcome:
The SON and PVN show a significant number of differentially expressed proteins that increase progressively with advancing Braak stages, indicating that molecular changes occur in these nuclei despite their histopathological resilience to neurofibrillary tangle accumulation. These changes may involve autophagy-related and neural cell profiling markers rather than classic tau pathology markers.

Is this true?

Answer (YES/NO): NO